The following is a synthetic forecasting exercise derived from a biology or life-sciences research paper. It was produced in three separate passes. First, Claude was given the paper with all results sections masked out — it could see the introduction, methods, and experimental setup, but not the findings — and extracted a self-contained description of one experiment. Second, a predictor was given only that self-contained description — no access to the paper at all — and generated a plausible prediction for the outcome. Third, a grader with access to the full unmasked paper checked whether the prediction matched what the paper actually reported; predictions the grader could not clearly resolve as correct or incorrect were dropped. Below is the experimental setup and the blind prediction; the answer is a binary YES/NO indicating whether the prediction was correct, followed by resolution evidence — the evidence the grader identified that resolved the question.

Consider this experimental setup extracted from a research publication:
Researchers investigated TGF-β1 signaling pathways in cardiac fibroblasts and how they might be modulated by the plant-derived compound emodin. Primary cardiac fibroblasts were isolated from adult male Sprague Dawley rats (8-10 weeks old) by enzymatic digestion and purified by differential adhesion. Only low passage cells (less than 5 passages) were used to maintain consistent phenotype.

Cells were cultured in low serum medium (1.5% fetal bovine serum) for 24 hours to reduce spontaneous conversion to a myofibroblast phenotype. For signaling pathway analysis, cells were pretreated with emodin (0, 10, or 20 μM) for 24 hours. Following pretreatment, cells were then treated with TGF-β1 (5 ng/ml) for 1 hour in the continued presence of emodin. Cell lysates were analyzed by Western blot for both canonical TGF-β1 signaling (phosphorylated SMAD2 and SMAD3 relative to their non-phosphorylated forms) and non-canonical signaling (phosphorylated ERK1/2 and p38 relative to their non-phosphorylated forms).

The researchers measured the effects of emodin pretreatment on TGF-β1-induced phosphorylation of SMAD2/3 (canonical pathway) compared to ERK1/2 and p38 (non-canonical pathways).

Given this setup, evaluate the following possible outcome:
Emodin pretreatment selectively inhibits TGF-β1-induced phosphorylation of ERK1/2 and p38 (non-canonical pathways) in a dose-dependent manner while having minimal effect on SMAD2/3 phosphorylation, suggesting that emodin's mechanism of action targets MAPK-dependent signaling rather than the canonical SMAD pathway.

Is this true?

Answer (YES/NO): NO